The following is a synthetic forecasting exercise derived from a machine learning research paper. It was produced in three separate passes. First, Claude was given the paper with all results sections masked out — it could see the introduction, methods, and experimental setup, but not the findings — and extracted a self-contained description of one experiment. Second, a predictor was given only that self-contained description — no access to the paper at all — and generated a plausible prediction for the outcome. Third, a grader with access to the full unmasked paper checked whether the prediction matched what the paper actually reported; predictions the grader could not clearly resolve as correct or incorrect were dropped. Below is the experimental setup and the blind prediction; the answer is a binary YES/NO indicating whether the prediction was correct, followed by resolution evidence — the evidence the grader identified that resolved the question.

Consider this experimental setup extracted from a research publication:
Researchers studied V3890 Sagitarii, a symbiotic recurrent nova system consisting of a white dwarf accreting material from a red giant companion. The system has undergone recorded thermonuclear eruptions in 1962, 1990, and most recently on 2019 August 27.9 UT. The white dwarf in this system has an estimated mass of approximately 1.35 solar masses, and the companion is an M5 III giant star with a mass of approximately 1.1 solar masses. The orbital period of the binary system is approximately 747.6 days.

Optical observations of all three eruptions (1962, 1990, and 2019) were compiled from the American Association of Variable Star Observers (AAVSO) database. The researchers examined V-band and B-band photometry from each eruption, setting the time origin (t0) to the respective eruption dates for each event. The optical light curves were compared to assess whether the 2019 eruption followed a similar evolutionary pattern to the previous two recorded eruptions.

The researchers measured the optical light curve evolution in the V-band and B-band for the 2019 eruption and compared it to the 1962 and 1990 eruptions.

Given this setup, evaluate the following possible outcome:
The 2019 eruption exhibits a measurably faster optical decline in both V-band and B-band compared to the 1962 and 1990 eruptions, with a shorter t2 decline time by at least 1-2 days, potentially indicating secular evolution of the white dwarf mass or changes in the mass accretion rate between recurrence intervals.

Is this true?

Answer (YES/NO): NO